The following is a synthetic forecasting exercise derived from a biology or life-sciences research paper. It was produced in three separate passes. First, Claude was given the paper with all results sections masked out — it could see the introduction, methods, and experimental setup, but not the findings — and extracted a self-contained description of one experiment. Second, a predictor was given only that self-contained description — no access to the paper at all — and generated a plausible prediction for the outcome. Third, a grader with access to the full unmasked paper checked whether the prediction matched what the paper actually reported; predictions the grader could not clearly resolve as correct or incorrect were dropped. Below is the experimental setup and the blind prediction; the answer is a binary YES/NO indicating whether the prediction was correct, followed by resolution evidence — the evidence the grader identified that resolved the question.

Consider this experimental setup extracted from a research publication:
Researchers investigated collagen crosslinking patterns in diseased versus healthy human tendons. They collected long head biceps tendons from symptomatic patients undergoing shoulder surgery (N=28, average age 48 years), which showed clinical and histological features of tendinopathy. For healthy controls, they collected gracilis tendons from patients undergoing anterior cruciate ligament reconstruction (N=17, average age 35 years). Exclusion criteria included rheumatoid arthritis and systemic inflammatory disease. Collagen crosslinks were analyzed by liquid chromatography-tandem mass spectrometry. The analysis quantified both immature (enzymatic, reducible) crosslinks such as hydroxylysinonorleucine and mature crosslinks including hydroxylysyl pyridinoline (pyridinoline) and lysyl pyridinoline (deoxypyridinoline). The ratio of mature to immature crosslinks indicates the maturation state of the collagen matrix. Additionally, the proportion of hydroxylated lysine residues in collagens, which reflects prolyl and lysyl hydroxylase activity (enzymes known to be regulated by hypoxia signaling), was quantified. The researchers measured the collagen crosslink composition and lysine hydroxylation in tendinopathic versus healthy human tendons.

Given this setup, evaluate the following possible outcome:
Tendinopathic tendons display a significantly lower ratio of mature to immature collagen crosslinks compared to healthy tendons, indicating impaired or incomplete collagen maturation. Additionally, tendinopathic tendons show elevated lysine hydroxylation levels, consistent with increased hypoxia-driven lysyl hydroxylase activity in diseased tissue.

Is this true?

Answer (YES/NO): NO